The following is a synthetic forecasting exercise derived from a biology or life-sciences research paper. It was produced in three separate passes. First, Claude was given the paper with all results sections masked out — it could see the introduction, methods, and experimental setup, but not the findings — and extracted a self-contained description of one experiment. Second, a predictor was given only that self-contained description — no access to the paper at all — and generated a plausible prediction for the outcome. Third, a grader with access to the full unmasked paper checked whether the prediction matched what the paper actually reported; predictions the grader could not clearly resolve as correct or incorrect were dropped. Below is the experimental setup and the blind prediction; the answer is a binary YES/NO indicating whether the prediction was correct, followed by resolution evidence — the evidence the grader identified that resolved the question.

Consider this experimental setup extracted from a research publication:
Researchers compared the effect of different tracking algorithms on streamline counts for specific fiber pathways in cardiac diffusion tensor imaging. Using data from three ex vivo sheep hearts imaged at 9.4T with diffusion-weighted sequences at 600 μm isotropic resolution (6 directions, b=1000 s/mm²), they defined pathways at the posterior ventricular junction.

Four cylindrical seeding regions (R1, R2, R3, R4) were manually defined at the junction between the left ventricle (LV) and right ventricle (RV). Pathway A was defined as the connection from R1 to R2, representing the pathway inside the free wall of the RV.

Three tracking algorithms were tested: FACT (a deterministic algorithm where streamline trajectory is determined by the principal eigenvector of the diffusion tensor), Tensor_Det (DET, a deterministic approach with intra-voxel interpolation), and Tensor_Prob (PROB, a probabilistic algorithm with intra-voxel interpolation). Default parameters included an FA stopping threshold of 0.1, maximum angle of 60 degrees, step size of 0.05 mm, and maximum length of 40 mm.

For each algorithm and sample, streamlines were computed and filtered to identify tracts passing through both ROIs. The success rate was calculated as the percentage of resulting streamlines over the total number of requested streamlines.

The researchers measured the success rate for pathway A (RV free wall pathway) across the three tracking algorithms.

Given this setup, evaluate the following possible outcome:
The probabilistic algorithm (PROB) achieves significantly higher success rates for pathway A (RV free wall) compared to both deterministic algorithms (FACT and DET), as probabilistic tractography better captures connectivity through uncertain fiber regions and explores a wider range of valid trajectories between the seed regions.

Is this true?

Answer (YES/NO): NO